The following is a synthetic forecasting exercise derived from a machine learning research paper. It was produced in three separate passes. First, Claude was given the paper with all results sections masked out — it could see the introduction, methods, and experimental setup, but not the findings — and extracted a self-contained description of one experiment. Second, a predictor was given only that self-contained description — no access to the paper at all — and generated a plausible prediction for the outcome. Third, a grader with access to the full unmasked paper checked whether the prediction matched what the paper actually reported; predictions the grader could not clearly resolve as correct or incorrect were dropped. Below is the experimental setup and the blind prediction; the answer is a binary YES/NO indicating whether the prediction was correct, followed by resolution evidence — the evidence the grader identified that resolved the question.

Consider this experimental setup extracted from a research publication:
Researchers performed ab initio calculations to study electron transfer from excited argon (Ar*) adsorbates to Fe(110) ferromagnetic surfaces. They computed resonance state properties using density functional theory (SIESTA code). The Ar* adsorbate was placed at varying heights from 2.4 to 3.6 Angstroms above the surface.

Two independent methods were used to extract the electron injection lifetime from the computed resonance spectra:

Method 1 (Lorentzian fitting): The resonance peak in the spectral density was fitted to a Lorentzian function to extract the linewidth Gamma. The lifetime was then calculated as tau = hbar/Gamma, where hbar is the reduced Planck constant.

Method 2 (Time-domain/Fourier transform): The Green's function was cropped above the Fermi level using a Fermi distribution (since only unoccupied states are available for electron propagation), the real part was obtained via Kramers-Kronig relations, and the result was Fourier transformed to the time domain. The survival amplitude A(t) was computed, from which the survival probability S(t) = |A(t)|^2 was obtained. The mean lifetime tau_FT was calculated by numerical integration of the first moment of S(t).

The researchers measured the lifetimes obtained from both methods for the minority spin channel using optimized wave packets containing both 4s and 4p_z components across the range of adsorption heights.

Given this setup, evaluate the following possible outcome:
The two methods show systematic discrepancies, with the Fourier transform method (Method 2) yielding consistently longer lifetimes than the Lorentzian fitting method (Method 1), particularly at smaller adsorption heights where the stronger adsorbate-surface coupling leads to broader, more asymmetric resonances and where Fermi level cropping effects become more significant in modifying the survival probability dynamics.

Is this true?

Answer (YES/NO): NO